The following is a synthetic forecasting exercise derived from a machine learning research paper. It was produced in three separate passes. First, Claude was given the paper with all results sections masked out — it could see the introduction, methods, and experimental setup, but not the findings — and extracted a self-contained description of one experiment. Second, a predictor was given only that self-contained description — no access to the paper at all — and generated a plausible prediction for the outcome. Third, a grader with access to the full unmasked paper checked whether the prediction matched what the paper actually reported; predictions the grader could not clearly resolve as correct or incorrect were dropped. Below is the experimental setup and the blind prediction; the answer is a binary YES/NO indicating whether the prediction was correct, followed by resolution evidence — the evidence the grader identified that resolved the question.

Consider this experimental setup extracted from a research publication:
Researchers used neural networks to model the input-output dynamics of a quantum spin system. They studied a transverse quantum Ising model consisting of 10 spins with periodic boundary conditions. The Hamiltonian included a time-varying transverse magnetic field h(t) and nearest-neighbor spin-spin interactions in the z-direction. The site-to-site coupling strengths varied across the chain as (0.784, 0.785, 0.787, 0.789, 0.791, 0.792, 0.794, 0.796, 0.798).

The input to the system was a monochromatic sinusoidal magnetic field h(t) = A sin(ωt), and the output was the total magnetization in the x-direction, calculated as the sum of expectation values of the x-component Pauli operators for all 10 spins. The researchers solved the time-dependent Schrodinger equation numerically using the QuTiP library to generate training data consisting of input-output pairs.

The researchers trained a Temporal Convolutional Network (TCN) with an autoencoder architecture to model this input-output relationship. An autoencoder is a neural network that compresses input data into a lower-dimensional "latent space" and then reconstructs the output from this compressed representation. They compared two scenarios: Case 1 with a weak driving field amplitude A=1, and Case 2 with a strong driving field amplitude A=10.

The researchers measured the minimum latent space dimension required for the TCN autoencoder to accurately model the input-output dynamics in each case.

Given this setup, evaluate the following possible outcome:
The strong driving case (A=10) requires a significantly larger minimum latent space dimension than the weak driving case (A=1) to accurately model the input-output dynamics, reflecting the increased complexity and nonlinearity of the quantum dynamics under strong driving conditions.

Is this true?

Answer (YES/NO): YES